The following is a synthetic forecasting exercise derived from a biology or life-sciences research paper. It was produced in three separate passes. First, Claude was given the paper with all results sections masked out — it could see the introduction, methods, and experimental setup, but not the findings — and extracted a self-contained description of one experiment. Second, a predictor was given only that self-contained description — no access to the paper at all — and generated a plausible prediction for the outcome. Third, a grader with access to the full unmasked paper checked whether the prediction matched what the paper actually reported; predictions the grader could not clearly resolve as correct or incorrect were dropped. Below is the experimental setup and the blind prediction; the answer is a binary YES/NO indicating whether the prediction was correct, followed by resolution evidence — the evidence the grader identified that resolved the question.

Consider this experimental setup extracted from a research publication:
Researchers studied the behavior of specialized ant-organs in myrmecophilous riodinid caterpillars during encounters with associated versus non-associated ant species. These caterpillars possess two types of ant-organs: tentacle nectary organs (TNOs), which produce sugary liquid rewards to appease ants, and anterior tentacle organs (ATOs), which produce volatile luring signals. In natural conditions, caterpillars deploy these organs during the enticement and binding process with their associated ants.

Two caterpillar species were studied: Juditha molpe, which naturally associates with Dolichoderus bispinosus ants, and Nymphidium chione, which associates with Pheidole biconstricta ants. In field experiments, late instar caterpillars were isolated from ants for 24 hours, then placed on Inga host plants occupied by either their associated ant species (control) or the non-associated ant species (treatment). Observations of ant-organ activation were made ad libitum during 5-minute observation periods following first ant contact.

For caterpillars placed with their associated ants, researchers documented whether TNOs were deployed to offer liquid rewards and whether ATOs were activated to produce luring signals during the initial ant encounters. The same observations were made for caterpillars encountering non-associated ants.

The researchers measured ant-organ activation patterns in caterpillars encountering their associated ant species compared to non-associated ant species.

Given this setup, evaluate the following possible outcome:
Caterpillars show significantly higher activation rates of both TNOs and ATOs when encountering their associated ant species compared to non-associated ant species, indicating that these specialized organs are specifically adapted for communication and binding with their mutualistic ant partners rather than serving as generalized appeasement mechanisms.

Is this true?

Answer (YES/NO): NO